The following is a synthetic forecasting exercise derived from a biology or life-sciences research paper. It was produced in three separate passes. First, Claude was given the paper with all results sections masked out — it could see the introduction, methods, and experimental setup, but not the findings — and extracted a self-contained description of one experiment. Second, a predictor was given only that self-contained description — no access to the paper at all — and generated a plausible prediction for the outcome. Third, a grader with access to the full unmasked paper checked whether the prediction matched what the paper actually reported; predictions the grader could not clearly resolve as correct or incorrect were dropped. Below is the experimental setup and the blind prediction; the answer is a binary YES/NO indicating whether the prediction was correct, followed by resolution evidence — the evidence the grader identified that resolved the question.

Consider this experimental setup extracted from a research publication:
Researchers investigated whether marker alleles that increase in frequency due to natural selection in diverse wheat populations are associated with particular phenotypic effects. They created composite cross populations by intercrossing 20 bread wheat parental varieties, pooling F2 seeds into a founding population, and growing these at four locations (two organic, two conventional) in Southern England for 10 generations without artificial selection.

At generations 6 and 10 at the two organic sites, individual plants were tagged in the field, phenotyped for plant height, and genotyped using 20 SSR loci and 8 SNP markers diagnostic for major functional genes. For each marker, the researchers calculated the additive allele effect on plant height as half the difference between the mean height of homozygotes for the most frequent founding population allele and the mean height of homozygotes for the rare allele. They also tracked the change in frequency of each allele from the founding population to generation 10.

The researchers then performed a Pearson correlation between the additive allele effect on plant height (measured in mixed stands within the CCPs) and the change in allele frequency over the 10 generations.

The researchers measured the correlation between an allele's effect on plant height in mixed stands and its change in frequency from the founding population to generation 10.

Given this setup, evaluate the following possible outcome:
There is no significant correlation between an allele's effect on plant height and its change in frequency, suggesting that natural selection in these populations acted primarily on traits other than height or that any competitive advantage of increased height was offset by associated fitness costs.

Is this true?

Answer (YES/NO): NO